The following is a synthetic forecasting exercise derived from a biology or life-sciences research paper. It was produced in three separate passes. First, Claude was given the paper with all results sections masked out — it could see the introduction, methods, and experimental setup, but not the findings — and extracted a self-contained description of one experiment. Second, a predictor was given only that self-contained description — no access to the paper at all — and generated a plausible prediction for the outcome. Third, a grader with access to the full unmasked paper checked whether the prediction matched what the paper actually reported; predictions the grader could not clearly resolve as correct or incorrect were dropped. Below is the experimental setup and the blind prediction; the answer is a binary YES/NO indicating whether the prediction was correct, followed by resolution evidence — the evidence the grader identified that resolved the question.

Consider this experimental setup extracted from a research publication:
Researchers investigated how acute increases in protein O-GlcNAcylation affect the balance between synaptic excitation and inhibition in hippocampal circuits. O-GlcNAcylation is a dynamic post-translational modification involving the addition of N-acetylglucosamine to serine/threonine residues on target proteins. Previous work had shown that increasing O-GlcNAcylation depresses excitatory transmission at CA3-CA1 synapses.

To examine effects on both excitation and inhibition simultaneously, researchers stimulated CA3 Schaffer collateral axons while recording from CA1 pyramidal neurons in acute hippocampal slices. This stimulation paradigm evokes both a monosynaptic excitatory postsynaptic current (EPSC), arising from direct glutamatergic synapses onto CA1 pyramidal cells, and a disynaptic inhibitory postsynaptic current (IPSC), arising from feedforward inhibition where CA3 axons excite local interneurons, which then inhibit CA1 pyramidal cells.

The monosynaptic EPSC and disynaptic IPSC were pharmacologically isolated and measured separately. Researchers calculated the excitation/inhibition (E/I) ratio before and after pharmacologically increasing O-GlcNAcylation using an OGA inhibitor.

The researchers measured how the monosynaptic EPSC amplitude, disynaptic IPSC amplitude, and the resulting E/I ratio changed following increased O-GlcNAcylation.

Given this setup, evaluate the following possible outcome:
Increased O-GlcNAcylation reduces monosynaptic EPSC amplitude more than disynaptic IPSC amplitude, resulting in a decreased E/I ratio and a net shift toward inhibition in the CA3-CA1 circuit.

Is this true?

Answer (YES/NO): NO